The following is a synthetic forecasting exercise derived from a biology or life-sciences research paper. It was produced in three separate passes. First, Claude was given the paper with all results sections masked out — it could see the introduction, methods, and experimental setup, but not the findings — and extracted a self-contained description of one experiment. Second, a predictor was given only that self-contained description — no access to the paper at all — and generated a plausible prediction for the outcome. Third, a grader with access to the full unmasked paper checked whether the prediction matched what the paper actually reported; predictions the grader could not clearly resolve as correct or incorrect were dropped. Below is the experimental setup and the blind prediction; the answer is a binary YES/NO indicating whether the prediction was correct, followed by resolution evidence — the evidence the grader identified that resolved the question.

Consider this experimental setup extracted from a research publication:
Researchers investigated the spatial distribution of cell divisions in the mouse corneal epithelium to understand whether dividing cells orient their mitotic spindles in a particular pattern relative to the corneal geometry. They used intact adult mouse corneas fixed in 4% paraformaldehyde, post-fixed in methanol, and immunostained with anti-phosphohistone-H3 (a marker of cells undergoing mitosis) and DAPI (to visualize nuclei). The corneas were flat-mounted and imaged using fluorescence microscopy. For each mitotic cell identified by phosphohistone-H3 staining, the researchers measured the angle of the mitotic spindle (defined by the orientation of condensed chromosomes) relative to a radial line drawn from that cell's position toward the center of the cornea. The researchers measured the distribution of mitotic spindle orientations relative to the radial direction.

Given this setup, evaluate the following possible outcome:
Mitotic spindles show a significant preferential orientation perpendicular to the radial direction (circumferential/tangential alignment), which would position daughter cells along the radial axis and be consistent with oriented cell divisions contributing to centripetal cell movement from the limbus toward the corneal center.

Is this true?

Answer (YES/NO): NO